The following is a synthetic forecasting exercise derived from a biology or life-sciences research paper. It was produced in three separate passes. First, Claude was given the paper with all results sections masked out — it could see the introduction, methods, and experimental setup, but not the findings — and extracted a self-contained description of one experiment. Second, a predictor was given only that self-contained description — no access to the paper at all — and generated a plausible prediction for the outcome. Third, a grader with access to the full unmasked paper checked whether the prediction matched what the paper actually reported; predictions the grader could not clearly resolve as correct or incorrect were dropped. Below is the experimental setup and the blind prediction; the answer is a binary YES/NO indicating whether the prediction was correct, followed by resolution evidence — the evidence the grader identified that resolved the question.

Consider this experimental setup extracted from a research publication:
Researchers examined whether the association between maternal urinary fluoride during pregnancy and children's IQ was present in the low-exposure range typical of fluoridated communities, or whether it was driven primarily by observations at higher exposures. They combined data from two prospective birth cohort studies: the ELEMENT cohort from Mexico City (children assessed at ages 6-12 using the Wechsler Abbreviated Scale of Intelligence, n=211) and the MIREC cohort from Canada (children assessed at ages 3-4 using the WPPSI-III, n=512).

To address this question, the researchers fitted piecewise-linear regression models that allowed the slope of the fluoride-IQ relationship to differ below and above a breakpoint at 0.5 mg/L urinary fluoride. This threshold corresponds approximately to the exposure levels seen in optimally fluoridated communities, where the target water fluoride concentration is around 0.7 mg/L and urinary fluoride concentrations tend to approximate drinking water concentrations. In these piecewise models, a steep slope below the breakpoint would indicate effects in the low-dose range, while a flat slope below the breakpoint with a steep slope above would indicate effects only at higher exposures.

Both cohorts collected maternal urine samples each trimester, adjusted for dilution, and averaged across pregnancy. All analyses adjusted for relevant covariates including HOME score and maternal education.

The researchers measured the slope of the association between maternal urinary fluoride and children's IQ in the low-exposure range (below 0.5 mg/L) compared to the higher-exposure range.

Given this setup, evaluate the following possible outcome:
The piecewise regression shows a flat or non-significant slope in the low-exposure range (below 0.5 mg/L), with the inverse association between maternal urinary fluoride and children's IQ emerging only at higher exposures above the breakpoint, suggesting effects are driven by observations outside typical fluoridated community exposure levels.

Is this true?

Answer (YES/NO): NO